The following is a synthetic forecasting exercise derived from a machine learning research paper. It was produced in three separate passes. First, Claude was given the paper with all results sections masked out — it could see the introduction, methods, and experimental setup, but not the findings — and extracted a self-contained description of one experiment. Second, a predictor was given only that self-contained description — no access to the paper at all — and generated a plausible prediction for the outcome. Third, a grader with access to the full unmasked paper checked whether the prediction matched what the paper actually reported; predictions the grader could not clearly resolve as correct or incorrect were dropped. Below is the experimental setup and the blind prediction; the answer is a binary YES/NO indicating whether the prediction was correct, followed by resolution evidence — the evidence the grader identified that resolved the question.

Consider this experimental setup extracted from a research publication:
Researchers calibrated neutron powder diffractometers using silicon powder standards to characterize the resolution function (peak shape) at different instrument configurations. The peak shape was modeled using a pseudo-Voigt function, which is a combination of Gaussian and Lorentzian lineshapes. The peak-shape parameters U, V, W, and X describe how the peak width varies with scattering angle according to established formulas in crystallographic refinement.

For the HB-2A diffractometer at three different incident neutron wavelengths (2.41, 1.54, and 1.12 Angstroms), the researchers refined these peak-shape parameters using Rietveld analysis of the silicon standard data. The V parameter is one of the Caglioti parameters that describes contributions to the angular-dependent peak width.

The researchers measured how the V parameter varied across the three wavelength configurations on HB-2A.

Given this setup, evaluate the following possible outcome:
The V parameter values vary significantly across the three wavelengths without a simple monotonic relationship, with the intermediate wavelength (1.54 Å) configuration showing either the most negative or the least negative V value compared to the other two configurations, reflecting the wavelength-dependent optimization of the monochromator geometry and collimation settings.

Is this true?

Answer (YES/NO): NO